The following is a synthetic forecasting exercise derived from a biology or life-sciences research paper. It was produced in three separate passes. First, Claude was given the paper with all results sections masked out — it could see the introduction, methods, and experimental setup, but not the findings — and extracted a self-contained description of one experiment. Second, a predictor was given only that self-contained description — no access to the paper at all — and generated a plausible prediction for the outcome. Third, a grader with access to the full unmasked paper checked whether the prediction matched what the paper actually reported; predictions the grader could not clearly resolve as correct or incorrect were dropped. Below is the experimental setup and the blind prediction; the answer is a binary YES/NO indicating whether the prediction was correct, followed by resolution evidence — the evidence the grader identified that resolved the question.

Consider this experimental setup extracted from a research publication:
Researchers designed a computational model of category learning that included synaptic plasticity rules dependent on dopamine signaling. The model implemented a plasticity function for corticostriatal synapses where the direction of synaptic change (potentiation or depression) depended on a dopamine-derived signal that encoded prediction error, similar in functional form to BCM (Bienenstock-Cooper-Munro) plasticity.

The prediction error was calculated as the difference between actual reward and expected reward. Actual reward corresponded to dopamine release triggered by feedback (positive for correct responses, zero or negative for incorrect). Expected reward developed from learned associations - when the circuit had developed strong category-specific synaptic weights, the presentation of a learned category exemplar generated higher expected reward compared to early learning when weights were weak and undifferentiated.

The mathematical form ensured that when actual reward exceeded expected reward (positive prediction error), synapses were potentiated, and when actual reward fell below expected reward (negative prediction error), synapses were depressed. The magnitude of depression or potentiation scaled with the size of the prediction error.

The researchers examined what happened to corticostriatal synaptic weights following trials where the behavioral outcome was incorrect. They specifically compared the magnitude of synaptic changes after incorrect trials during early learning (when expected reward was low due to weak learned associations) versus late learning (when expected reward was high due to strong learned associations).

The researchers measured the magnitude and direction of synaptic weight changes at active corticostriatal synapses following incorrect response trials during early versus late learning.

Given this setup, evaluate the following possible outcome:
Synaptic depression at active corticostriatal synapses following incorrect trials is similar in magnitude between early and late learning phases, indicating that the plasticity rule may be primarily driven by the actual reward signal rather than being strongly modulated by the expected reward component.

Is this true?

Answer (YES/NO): NO